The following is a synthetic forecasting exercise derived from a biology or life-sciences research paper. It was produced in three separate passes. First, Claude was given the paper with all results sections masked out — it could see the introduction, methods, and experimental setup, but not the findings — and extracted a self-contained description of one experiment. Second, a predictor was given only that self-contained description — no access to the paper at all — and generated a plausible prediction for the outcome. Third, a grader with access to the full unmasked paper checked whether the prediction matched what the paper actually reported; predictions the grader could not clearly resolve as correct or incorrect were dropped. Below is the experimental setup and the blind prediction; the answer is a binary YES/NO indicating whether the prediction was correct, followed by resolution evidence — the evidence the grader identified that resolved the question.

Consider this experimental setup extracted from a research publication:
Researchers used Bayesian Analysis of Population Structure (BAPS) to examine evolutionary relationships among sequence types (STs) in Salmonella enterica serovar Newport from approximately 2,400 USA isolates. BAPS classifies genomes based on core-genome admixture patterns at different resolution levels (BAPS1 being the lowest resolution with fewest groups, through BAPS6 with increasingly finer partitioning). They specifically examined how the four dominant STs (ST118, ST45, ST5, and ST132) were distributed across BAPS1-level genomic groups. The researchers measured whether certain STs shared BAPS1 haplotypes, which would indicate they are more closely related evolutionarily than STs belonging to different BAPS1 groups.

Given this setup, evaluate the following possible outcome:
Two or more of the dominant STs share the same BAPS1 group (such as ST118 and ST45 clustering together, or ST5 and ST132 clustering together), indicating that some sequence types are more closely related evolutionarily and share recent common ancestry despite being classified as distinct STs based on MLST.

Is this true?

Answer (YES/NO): YES